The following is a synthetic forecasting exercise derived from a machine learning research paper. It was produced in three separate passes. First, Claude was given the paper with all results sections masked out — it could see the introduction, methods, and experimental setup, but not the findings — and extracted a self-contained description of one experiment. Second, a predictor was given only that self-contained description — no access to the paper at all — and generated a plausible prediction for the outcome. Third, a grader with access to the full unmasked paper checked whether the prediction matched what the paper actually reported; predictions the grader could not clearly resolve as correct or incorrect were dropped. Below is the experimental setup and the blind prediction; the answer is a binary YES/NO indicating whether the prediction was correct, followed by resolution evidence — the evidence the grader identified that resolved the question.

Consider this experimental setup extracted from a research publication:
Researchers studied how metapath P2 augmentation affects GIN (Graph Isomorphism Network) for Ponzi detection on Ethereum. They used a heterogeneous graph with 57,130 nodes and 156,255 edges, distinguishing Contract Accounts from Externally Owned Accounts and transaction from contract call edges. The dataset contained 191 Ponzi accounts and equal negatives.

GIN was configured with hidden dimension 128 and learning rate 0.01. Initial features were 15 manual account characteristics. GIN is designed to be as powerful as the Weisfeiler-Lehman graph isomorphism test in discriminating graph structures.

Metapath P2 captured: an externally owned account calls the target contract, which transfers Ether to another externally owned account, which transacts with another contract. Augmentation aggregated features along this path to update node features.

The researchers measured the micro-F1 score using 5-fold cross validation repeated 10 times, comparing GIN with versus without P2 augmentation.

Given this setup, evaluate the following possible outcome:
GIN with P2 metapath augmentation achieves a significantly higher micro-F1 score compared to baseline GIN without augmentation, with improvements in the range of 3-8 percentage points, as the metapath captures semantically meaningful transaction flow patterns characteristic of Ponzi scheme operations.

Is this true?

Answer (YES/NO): NO